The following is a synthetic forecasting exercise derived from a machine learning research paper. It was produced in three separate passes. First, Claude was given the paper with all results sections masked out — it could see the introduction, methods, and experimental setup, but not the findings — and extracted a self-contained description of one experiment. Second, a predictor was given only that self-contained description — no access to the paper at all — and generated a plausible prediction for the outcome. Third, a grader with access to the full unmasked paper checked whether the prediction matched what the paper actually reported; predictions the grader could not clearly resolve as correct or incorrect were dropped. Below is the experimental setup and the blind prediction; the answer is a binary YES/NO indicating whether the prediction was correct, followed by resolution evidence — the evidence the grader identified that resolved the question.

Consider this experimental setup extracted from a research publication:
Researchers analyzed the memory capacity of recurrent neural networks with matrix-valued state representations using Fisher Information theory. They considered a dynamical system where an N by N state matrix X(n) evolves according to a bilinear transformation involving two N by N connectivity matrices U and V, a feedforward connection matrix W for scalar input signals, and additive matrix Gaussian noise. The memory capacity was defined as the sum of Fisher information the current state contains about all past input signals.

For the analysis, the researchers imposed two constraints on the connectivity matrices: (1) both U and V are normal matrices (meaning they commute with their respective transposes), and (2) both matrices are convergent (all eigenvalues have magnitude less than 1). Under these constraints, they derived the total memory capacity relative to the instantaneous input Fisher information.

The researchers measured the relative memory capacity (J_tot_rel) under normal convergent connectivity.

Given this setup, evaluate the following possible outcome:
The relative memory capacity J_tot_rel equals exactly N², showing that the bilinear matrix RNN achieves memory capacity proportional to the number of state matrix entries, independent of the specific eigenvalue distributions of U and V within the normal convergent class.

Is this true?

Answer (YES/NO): NO